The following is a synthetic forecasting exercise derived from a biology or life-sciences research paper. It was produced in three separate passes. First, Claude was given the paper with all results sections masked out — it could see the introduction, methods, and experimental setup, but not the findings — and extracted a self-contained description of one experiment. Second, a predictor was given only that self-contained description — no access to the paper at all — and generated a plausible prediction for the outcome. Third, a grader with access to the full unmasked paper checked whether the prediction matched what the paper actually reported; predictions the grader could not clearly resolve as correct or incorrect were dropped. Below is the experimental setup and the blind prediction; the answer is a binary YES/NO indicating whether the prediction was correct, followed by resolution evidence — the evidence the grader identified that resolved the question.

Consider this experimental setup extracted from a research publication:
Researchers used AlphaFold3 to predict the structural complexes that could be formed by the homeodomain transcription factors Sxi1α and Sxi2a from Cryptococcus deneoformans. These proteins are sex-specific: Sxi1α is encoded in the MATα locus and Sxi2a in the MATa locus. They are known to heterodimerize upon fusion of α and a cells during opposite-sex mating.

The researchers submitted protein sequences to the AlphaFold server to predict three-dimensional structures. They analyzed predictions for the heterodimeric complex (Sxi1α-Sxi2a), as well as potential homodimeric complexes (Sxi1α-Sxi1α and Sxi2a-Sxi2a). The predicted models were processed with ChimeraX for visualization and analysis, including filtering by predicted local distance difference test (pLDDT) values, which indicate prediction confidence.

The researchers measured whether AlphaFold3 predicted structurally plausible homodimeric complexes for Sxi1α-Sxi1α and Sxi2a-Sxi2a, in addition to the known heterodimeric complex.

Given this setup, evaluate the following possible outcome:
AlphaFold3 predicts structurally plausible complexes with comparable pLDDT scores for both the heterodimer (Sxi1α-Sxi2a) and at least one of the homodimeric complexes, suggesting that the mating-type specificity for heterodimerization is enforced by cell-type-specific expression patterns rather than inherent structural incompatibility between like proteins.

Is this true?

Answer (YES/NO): NO